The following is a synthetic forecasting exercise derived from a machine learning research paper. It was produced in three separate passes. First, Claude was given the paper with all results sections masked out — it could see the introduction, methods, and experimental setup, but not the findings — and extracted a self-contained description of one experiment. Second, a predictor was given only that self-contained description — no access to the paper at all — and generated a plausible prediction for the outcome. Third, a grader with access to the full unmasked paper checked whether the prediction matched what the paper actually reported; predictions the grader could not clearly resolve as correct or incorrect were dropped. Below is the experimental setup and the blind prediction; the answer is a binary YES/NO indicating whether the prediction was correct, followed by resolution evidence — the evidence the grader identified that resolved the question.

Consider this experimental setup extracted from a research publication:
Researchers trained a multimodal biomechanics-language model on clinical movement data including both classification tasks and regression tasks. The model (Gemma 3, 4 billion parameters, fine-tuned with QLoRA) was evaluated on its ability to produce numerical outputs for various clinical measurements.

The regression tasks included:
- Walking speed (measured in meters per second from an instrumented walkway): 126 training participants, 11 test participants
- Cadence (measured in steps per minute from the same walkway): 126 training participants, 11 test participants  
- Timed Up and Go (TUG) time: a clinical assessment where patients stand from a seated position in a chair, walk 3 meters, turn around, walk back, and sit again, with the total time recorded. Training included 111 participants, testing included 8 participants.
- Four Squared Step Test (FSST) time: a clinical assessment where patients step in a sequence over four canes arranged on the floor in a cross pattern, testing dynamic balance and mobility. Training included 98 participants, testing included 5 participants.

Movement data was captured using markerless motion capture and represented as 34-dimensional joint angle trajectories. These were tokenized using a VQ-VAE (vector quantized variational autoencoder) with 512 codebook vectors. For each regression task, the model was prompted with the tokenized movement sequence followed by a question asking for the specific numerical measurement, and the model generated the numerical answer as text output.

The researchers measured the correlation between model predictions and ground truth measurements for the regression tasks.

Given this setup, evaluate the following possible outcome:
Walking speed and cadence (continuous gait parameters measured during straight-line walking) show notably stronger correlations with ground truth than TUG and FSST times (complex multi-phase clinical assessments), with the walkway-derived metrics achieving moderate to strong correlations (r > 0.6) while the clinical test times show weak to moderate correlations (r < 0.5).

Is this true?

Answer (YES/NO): NO